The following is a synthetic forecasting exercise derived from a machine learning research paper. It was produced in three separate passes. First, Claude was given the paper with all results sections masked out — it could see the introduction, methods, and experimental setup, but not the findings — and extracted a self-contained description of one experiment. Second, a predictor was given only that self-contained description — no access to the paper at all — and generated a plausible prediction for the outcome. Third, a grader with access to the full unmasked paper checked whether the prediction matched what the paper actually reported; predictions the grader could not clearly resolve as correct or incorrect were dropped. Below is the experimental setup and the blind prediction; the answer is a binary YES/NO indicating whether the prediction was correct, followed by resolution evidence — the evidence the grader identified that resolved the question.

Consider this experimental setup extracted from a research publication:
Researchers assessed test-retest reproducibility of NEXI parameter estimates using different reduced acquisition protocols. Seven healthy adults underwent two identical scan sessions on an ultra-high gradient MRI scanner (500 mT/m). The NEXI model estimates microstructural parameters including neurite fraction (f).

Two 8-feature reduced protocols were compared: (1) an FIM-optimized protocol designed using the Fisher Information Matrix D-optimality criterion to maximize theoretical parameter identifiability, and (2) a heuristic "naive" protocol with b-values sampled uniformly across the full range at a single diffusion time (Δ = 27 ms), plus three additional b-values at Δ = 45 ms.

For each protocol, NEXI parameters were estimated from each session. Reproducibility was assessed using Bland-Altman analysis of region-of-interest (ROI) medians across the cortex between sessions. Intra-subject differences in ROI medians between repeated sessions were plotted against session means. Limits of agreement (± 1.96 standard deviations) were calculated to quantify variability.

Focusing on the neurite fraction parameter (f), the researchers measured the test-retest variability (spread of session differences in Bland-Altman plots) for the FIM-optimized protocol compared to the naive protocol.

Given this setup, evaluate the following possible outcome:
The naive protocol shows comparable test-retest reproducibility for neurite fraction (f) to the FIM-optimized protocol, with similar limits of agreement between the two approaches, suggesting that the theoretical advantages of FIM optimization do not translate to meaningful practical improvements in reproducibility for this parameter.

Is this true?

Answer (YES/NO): NO